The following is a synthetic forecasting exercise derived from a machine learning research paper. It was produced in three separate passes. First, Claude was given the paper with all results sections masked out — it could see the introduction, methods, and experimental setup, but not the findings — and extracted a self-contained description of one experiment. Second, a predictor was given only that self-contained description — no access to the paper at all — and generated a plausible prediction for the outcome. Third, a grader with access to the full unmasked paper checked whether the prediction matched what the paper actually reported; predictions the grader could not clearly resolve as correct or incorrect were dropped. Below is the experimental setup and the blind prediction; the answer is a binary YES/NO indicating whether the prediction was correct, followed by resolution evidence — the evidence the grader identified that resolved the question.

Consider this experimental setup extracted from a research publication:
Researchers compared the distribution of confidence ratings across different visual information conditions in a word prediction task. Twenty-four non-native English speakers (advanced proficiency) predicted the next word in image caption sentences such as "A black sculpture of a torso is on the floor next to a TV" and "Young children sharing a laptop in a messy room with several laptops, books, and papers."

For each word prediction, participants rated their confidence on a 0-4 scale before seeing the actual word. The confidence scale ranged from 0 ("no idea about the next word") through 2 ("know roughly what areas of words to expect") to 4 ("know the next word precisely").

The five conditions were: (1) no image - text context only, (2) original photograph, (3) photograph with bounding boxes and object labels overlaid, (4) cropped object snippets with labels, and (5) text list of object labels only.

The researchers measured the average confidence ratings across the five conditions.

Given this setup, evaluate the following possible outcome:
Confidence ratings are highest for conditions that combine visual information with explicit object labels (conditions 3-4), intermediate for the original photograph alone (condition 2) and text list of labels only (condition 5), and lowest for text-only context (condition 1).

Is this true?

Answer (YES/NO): NO